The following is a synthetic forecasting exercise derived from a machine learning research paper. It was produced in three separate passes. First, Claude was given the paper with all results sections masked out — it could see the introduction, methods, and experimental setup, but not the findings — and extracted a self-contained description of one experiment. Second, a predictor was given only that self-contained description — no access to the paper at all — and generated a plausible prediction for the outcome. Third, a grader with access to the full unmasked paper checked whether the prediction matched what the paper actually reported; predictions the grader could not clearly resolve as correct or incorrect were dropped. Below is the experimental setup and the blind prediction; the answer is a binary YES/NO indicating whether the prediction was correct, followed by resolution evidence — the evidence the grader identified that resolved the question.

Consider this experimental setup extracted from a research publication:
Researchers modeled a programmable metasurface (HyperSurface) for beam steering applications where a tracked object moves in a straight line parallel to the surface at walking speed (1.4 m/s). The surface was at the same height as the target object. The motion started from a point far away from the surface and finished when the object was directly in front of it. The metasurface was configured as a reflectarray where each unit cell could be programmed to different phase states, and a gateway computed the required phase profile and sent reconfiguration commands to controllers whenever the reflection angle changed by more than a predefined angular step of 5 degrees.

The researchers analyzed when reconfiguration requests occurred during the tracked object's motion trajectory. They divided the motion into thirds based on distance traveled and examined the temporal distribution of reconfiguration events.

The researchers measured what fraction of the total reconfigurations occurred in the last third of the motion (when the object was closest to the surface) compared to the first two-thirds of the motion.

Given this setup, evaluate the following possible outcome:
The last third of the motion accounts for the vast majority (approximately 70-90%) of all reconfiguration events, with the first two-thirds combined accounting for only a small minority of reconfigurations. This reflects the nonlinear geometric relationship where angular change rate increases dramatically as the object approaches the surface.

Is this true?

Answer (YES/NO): YES